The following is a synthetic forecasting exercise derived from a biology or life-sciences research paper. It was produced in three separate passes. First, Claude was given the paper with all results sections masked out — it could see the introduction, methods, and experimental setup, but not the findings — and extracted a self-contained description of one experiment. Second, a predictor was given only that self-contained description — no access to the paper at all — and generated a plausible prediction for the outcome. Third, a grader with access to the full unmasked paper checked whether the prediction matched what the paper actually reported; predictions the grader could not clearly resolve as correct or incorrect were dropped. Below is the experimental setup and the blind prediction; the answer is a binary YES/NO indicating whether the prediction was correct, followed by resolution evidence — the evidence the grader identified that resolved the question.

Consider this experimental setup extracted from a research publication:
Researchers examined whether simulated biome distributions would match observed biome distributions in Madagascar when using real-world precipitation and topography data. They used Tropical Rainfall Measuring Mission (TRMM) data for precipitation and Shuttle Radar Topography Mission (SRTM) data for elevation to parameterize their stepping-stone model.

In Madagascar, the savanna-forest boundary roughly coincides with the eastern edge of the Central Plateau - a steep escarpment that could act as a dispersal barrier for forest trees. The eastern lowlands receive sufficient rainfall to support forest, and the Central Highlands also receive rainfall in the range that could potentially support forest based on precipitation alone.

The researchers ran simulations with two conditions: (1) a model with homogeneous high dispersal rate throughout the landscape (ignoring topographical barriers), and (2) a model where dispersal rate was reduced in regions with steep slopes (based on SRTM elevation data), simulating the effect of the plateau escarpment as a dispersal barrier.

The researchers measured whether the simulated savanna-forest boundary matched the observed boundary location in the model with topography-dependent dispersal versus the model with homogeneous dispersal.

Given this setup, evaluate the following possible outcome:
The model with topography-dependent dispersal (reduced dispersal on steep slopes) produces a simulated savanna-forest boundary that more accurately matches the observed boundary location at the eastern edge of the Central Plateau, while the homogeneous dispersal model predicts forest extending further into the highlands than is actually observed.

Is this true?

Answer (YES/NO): YES